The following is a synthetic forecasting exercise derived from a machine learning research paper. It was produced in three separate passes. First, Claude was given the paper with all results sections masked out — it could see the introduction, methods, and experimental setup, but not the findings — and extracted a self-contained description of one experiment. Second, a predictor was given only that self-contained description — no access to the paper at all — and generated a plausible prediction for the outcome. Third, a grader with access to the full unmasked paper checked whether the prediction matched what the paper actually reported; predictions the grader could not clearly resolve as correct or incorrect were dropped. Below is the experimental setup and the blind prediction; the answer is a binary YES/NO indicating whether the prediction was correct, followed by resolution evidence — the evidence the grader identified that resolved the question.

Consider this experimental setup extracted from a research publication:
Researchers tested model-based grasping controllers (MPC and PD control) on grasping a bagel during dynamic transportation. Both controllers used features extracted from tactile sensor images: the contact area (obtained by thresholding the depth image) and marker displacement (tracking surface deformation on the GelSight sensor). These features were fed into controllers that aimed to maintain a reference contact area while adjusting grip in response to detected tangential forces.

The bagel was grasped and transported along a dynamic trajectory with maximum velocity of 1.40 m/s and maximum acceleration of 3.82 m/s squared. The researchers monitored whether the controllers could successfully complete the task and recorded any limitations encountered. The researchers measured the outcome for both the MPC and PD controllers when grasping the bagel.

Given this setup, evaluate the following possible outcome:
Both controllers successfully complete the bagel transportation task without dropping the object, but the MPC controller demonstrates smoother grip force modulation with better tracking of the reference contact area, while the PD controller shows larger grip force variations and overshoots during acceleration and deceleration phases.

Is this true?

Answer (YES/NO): NO